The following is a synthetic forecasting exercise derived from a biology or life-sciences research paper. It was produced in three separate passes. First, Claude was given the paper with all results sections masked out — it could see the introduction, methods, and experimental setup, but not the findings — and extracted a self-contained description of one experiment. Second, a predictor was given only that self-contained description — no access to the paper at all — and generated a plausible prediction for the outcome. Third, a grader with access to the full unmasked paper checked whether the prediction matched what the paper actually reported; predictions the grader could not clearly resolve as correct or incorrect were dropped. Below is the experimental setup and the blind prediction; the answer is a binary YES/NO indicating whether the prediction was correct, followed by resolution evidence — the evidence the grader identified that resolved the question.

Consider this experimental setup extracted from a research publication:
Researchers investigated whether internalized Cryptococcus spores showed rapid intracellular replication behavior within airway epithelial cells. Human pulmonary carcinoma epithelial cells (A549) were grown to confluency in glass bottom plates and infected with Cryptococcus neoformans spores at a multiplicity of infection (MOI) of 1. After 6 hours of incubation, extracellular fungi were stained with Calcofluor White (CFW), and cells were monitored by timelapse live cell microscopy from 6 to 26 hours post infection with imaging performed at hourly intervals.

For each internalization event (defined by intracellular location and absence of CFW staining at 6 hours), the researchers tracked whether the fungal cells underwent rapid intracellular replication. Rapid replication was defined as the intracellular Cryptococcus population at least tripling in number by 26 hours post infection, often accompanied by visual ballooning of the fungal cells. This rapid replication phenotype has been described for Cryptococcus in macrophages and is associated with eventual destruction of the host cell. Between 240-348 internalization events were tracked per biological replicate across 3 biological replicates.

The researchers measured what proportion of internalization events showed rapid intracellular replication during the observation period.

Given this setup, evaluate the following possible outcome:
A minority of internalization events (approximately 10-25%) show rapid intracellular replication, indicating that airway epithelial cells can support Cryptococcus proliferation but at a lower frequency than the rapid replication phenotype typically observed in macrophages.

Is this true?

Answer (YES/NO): NO